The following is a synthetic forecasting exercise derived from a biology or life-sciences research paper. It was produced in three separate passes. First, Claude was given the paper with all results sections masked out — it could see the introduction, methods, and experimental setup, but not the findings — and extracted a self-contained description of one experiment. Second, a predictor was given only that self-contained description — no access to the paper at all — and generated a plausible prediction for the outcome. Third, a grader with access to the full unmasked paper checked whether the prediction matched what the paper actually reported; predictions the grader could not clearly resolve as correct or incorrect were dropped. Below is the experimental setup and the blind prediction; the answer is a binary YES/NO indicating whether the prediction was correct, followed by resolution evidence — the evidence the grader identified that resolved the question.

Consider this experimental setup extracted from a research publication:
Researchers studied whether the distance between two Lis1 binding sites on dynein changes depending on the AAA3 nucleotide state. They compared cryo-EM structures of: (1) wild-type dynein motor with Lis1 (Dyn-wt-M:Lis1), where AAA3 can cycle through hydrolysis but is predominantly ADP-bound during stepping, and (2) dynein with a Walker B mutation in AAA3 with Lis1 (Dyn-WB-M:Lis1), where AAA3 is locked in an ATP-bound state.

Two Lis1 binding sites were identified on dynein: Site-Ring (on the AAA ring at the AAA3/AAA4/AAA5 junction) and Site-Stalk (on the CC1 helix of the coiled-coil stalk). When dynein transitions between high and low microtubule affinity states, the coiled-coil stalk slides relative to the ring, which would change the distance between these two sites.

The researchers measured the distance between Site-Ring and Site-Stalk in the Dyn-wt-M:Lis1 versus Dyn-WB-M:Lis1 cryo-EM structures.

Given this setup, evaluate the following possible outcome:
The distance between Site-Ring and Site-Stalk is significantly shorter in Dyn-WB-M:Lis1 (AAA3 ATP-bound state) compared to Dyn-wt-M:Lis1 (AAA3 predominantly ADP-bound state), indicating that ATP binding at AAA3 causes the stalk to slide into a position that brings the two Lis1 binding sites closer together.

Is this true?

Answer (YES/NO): YES